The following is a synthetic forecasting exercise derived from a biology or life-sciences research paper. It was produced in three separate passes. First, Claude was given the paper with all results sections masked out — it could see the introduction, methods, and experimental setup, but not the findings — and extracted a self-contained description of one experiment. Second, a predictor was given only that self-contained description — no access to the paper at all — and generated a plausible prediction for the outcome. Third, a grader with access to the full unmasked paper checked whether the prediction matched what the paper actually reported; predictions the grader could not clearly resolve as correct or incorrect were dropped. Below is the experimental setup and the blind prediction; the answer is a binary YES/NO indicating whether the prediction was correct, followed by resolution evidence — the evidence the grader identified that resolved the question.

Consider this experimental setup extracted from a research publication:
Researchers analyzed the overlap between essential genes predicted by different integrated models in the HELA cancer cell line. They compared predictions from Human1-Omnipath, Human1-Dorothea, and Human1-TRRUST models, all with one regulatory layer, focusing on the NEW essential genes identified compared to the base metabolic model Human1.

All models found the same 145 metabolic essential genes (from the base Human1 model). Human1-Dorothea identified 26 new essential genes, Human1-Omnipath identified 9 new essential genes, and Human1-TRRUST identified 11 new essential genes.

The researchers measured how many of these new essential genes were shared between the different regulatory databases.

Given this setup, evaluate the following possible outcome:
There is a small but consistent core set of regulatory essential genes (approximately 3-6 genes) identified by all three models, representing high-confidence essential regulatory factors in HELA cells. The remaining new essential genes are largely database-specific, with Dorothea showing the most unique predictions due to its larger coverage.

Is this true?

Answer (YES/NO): NO